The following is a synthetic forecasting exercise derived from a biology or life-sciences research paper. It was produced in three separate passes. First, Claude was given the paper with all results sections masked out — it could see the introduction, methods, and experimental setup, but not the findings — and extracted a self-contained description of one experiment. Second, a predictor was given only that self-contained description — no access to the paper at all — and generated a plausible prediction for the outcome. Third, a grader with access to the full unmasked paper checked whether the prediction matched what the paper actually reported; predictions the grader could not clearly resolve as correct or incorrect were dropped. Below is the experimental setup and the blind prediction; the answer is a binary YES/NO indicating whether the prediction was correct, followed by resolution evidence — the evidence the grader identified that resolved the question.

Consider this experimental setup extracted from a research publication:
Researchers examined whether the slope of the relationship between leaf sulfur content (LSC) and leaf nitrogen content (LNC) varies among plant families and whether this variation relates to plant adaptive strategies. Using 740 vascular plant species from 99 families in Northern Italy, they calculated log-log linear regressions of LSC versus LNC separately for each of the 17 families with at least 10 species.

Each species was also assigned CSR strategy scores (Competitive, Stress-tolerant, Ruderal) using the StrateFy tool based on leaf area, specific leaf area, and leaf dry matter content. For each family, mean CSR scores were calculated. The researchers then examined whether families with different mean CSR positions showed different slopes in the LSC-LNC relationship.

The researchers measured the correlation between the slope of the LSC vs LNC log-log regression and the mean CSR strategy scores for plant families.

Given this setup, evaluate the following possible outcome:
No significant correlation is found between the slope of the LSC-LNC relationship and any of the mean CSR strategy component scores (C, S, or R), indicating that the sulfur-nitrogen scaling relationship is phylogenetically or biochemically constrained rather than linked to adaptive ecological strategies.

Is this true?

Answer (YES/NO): NO